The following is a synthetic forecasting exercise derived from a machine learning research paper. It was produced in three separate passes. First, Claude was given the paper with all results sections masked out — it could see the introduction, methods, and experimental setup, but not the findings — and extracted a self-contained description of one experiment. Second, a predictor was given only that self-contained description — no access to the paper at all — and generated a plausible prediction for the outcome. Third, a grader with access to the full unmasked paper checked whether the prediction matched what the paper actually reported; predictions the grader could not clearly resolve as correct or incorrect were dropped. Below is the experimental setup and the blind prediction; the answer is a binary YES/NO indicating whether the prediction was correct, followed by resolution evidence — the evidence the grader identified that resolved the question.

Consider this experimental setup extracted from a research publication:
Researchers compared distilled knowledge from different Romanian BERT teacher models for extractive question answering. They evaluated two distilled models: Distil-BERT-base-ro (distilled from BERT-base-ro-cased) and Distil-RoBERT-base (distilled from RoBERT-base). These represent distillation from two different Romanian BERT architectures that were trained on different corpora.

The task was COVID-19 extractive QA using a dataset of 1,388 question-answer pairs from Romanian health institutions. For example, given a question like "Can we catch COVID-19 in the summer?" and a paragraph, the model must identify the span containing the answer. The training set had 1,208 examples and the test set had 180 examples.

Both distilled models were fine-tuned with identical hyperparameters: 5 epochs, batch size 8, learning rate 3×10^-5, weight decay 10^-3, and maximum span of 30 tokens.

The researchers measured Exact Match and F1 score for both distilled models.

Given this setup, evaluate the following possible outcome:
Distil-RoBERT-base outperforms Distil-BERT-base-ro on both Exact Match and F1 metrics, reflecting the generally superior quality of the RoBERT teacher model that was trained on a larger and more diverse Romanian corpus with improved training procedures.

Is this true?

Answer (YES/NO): NO